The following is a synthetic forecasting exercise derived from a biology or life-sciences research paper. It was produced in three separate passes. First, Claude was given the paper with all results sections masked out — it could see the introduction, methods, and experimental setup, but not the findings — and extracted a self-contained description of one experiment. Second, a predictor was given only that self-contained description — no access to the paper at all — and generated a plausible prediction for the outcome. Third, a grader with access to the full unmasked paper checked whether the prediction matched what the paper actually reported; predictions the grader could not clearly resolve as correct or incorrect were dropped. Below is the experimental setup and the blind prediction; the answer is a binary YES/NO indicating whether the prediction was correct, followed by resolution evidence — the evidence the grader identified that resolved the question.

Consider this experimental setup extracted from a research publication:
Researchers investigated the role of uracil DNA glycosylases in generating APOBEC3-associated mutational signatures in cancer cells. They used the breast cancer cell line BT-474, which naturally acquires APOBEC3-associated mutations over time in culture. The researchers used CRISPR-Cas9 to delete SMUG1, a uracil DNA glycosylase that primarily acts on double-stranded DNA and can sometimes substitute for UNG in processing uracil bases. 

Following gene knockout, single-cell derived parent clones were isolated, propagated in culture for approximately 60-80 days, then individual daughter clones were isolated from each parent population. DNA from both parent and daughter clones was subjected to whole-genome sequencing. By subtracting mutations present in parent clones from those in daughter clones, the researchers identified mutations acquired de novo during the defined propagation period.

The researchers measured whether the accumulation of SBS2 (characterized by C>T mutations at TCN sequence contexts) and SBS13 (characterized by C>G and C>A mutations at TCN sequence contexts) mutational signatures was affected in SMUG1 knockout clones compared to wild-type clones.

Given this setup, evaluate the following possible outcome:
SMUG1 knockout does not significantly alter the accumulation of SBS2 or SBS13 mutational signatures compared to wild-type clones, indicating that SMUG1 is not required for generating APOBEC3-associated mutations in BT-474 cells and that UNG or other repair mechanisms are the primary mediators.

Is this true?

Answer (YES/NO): YES